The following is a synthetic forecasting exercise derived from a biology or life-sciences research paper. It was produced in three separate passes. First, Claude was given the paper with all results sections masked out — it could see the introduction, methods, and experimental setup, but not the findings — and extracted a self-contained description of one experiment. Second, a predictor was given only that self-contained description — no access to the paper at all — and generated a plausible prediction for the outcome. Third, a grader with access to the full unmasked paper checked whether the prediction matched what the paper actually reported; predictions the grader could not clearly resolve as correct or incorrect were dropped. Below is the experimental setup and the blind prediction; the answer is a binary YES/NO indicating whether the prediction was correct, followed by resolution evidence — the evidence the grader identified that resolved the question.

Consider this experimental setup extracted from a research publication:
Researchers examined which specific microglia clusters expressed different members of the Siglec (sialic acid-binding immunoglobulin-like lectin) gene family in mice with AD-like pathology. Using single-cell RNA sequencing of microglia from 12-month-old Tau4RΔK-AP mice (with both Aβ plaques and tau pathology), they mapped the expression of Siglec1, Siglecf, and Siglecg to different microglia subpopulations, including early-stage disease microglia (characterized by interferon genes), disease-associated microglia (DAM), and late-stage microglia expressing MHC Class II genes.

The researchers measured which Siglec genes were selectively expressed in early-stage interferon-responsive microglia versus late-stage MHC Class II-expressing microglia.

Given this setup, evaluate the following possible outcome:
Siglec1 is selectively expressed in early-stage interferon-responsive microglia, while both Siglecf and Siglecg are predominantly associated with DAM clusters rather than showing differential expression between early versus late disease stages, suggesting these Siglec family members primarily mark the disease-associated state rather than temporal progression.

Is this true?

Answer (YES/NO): NO